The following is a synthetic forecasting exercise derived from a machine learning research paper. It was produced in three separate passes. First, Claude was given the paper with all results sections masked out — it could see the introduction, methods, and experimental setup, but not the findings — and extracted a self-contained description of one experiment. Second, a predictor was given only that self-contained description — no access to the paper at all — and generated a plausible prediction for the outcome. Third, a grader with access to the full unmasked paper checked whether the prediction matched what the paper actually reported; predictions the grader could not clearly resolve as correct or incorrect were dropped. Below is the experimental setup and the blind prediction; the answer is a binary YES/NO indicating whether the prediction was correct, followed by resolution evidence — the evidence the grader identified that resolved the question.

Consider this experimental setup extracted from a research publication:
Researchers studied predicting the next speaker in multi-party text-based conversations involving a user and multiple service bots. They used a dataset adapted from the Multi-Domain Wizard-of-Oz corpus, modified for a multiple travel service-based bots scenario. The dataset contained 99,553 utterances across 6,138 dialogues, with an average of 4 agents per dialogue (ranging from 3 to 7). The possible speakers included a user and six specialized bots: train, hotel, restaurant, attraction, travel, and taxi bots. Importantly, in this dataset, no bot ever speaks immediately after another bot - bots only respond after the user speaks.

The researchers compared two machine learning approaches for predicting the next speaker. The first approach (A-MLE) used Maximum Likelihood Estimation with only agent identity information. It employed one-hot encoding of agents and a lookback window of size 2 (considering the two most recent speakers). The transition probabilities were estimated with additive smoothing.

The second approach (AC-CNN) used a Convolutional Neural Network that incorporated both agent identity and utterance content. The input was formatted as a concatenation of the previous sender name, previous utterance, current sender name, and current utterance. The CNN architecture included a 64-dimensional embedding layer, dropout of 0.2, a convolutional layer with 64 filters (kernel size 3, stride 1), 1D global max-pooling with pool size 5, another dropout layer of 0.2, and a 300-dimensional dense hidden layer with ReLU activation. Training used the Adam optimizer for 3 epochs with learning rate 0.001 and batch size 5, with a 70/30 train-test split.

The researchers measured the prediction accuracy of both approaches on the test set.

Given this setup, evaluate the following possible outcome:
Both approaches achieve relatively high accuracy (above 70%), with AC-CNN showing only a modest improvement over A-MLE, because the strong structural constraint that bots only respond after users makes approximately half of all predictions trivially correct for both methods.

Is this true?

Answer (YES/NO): NO